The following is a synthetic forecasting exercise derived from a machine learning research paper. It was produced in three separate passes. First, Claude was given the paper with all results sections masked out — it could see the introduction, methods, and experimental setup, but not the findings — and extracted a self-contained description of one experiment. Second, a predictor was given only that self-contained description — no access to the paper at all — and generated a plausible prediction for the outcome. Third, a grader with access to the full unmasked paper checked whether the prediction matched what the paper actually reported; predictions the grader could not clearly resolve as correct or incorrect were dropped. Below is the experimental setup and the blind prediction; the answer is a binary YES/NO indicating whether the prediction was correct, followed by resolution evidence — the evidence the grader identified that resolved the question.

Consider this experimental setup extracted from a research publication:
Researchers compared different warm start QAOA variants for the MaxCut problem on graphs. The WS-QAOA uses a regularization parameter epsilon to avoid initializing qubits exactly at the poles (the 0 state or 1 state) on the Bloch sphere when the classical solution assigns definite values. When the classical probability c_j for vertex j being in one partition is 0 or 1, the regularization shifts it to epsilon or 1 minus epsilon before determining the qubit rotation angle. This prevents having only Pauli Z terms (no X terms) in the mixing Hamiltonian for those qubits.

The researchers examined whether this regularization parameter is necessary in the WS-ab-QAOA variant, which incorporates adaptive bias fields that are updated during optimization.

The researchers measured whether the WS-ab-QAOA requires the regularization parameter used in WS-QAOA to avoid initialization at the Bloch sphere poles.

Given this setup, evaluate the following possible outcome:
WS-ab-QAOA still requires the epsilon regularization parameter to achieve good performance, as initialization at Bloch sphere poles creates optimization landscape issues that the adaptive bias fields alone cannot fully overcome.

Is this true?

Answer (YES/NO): NO